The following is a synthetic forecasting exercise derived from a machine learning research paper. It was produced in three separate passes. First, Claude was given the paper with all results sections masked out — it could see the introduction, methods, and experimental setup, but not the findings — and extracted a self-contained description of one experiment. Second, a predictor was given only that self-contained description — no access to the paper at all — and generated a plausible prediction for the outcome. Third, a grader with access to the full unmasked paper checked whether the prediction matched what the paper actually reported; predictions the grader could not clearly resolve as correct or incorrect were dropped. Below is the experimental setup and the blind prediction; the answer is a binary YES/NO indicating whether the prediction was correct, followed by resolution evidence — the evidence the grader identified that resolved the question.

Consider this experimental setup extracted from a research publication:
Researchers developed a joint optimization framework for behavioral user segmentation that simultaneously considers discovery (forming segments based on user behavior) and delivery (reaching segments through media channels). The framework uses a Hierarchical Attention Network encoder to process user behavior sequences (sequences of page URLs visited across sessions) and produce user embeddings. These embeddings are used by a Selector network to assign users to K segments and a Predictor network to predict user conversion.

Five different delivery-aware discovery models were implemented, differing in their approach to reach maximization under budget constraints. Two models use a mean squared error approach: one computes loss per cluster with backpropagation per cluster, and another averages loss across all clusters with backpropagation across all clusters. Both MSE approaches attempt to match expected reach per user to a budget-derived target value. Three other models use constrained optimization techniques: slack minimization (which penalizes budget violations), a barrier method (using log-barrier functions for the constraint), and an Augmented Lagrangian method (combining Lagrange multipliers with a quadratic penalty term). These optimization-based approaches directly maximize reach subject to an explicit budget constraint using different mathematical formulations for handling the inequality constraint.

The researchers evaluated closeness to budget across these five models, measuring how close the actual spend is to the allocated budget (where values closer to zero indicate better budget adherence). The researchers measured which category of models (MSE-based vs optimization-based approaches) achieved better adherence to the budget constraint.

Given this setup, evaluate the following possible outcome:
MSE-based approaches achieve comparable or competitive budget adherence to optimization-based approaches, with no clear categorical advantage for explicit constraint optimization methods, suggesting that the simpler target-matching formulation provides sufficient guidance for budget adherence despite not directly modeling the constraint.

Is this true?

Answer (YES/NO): NO